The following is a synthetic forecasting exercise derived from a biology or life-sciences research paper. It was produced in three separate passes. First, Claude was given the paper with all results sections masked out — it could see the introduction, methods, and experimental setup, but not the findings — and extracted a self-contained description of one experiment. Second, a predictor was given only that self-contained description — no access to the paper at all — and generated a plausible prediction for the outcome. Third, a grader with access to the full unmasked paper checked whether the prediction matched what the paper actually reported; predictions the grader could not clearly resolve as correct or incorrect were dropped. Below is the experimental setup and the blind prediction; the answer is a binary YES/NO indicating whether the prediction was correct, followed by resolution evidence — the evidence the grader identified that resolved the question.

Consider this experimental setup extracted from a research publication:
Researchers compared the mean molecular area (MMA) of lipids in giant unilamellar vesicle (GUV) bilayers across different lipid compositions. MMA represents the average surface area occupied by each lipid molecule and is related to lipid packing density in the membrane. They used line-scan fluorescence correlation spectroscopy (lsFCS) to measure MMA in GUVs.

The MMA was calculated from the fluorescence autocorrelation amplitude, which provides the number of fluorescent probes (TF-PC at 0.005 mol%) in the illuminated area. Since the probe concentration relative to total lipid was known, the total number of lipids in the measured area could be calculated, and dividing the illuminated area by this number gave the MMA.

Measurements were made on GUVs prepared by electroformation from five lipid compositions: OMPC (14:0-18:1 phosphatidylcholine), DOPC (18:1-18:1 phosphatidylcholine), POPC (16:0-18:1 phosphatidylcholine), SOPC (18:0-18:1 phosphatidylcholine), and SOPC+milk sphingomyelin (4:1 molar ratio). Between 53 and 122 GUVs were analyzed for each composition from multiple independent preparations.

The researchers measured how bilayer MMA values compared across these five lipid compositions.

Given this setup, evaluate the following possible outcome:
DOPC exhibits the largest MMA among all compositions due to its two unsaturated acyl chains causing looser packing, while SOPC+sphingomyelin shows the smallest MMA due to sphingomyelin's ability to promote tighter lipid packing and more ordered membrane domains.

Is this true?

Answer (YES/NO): NO